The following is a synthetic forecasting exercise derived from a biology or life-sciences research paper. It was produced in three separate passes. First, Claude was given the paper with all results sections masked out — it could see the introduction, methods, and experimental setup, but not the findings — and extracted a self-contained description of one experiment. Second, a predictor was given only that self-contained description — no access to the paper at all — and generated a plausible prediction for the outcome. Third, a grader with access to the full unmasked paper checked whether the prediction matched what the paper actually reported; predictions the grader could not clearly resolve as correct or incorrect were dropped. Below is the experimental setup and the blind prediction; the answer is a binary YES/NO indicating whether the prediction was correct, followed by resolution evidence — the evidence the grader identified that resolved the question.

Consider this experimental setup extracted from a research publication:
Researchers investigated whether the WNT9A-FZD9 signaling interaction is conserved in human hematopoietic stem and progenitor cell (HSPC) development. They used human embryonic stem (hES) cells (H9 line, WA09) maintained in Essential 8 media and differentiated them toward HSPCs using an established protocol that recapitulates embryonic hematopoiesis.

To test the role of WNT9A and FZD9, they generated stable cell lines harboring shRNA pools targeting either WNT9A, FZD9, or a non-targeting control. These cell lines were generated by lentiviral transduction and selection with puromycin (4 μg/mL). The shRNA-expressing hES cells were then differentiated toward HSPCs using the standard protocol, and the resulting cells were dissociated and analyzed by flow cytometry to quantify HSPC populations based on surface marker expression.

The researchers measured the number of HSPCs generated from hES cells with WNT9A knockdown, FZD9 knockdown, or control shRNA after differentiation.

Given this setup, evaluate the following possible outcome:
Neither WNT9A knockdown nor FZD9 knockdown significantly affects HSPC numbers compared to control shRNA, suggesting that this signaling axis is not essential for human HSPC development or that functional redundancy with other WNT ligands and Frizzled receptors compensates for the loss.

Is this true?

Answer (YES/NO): NO